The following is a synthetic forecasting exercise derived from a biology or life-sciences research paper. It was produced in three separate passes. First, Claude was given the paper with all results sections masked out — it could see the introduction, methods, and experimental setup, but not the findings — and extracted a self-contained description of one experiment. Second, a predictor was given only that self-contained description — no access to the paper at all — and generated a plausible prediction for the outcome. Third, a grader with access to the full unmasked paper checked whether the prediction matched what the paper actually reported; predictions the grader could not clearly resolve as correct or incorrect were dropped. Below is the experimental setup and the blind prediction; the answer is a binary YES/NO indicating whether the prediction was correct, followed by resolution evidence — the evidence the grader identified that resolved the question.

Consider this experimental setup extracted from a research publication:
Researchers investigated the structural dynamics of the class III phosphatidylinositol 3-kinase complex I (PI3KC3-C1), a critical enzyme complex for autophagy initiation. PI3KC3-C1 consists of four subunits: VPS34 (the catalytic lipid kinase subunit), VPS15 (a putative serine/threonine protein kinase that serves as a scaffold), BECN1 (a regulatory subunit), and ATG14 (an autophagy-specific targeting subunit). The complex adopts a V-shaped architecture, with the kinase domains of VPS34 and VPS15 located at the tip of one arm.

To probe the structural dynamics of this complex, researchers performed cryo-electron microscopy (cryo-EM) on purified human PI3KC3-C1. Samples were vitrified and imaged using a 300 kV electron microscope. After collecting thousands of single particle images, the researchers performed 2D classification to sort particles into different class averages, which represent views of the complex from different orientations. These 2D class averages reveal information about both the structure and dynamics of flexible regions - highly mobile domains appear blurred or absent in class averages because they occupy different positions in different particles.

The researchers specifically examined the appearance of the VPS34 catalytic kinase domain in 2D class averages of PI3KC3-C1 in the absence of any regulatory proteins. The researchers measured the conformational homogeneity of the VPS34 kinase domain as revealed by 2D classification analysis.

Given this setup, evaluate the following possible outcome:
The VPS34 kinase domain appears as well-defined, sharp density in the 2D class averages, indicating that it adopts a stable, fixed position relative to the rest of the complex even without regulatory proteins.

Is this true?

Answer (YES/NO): NO